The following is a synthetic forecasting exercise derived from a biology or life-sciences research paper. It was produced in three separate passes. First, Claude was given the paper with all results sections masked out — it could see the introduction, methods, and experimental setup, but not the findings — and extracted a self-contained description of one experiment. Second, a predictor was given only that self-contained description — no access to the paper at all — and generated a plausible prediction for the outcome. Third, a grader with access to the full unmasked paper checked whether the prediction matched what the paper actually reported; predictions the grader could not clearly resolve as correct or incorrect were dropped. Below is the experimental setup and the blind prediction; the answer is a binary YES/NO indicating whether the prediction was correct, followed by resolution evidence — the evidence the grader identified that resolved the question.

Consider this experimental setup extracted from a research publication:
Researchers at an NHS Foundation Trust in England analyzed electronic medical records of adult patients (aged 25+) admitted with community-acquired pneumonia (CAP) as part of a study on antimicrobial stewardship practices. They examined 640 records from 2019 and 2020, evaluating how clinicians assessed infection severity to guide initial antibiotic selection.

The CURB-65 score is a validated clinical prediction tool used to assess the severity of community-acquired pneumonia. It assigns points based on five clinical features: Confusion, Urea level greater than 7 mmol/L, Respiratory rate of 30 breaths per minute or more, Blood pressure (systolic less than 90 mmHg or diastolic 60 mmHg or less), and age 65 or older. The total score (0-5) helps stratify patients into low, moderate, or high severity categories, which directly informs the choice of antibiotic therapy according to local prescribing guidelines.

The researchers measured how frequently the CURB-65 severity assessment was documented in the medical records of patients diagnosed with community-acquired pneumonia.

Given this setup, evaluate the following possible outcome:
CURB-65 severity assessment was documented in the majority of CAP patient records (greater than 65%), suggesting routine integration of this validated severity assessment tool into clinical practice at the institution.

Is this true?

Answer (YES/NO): NO